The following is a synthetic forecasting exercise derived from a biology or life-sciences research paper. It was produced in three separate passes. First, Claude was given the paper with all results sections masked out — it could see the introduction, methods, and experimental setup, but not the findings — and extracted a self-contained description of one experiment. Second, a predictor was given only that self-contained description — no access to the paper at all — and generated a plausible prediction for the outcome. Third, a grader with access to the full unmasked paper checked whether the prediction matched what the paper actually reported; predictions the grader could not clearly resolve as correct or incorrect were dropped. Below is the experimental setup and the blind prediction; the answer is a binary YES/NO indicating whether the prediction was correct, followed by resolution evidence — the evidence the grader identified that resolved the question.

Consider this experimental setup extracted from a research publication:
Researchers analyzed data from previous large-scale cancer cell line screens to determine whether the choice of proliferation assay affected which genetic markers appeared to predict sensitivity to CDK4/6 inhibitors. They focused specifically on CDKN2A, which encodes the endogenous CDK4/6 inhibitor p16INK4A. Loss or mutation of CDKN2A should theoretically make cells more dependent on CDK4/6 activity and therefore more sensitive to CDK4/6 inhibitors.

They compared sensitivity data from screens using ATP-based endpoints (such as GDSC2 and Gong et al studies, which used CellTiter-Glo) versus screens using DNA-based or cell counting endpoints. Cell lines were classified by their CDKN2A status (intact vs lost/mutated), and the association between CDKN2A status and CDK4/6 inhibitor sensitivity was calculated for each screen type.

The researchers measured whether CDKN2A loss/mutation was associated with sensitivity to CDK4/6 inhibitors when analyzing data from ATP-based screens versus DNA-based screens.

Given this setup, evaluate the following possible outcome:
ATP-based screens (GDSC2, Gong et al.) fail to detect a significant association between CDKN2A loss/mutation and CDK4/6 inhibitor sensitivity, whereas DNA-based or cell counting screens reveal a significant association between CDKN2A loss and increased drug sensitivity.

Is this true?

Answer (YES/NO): YES